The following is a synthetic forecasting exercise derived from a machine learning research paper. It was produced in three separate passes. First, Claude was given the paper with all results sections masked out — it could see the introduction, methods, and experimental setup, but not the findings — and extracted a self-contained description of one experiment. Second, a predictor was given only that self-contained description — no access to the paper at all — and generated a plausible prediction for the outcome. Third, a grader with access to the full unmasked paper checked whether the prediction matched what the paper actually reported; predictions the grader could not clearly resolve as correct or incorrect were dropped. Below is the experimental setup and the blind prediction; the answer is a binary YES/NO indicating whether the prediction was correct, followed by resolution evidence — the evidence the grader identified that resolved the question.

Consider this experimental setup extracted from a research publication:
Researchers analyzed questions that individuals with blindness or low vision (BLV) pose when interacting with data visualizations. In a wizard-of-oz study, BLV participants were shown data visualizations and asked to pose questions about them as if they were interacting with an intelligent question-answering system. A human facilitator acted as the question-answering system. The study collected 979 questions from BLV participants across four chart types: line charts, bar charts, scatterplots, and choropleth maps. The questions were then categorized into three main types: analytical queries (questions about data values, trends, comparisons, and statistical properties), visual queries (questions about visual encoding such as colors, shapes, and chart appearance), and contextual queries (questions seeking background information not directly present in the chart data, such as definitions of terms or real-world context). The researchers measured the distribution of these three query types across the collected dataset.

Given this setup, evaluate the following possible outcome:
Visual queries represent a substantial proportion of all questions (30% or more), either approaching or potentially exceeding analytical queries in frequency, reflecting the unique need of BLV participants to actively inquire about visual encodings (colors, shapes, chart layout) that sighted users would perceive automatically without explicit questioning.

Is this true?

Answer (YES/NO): NO